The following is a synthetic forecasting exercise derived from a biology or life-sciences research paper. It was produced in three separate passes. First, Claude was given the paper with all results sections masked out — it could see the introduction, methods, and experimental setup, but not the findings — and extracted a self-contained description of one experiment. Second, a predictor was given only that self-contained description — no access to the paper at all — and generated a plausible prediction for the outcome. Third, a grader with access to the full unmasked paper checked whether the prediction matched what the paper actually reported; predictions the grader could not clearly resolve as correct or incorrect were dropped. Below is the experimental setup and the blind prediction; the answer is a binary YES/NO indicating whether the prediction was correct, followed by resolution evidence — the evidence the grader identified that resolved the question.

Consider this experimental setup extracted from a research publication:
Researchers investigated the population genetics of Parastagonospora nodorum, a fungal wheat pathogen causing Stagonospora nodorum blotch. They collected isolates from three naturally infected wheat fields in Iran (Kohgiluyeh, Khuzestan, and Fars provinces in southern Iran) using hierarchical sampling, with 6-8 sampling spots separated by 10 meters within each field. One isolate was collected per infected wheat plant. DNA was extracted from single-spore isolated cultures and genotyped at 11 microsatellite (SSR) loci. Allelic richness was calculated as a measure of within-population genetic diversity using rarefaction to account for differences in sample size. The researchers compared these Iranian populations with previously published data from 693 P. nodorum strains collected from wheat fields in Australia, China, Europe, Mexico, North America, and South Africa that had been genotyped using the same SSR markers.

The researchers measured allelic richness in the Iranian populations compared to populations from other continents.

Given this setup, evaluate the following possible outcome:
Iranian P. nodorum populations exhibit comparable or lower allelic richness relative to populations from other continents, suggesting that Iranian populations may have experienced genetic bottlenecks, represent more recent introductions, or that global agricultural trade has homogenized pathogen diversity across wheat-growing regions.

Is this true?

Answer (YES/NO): NO